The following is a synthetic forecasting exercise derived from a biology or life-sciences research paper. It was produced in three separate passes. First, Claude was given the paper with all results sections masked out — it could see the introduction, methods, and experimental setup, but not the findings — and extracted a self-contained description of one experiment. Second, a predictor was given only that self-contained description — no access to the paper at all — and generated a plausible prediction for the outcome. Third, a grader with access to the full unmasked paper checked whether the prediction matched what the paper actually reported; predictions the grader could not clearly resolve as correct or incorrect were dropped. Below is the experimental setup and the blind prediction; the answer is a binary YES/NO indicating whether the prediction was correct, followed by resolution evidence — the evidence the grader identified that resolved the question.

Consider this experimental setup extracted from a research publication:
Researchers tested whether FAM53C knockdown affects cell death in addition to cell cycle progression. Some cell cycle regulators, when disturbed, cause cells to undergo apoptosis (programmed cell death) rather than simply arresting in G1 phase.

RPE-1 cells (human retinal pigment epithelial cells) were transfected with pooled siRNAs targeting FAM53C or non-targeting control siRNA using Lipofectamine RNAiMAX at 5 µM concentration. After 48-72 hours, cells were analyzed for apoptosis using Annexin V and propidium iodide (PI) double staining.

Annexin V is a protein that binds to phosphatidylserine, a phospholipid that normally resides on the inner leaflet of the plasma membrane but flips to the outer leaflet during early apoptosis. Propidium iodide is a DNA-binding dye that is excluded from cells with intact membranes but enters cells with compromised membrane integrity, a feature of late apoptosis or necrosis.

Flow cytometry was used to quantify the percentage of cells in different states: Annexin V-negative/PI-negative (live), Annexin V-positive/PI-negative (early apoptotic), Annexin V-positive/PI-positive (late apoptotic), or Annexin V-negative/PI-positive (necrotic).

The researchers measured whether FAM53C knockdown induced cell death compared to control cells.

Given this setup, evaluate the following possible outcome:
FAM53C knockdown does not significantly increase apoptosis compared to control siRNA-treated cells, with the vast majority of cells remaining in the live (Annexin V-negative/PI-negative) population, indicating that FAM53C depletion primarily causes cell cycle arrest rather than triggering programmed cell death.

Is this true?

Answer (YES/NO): YES